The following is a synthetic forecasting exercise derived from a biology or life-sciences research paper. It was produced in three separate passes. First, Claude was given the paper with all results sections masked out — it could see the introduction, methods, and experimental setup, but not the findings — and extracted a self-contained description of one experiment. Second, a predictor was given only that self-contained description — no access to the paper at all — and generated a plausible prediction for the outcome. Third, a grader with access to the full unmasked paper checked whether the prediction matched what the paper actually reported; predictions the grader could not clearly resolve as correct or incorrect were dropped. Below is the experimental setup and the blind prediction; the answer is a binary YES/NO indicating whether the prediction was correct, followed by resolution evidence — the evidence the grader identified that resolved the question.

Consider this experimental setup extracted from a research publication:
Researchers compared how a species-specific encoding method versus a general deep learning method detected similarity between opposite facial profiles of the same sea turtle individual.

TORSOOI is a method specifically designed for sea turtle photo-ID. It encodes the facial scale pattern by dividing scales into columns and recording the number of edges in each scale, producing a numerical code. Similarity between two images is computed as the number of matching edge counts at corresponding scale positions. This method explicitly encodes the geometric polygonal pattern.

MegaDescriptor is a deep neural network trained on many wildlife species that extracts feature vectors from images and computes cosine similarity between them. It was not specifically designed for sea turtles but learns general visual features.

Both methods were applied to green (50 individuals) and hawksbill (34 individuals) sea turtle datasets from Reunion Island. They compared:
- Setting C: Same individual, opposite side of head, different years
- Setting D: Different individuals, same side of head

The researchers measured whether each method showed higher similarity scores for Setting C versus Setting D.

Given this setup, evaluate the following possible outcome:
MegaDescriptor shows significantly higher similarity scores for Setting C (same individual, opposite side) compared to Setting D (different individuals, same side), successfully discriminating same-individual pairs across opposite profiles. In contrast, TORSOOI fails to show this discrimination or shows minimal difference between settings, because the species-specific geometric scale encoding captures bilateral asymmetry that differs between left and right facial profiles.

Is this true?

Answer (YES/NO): NO